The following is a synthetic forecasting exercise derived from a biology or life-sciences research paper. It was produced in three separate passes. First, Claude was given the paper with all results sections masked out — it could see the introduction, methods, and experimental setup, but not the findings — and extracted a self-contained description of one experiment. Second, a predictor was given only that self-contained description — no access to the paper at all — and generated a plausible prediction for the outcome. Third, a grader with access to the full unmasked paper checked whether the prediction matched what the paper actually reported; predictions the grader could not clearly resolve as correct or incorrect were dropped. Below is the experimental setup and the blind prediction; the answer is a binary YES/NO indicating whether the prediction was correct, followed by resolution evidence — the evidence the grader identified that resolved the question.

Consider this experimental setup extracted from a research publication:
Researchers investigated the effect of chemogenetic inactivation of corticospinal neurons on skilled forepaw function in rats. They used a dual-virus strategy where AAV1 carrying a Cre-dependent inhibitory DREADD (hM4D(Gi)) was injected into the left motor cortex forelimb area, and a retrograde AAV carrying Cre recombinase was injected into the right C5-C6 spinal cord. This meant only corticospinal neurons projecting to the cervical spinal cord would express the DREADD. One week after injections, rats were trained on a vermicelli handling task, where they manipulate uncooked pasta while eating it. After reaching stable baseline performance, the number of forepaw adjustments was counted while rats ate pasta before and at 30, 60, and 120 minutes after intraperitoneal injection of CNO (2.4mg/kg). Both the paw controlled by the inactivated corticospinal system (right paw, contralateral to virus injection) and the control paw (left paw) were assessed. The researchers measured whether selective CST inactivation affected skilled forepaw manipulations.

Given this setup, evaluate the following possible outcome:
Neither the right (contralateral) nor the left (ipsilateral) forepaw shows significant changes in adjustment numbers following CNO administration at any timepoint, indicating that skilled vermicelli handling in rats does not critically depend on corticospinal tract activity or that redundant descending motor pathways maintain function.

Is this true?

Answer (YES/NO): NO